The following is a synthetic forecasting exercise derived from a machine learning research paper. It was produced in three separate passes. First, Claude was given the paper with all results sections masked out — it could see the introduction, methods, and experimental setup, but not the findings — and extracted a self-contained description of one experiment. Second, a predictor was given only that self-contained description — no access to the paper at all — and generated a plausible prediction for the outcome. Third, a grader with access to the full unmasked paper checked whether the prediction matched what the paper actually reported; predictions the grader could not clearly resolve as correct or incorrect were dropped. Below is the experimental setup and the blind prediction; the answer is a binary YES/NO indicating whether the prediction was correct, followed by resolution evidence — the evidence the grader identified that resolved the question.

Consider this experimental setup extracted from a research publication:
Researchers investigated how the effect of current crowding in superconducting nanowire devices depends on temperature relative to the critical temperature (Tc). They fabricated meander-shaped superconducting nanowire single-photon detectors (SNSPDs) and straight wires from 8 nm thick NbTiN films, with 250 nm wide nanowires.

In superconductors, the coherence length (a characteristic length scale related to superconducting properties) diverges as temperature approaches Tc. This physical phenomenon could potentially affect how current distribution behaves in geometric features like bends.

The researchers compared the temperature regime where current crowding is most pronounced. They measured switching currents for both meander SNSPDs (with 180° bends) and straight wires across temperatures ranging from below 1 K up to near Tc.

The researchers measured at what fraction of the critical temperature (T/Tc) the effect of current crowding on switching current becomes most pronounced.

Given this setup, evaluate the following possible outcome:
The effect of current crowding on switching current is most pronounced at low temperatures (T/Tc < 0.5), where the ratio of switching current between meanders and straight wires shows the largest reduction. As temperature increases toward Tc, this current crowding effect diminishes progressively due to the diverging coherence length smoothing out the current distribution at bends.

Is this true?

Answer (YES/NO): NO